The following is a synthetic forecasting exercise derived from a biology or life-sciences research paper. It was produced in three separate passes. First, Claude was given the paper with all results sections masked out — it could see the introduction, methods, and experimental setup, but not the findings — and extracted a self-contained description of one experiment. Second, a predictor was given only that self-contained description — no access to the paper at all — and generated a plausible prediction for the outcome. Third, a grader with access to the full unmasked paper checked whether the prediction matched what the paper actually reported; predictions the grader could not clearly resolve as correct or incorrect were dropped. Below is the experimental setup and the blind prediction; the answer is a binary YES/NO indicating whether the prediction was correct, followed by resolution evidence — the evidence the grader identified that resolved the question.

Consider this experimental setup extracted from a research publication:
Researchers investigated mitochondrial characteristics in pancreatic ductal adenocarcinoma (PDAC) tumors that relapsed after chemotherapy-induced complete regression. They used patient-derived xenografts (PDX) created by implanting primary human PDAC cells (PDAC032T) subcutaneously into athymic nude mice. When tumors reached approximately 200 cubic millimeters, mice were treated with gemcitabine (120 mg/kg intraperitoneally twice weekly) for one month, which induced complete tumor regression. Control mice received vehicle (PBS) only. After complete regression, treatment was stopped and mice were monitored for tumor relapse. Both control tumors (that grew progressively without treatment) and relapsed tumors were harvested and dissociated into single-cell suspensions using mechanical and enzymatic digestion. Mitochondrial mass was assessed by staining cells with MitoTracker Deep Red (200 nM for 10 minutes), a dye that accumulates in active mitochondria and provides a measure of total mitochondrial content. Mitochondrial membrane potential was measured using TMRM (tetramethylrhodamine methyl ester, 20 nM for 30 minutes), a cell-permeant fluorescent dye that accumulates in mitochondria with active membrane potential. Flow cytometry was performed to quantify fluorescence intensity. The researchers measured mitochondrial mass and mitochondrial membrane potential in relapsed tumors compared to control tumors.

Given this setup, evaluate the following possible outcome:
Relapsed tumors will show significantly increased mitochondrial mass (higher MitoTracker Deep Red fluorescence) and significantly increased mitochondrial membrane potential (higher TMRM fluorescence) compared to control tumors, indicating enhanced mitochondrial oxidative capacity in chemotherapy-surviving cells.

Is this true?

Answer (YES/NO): YES